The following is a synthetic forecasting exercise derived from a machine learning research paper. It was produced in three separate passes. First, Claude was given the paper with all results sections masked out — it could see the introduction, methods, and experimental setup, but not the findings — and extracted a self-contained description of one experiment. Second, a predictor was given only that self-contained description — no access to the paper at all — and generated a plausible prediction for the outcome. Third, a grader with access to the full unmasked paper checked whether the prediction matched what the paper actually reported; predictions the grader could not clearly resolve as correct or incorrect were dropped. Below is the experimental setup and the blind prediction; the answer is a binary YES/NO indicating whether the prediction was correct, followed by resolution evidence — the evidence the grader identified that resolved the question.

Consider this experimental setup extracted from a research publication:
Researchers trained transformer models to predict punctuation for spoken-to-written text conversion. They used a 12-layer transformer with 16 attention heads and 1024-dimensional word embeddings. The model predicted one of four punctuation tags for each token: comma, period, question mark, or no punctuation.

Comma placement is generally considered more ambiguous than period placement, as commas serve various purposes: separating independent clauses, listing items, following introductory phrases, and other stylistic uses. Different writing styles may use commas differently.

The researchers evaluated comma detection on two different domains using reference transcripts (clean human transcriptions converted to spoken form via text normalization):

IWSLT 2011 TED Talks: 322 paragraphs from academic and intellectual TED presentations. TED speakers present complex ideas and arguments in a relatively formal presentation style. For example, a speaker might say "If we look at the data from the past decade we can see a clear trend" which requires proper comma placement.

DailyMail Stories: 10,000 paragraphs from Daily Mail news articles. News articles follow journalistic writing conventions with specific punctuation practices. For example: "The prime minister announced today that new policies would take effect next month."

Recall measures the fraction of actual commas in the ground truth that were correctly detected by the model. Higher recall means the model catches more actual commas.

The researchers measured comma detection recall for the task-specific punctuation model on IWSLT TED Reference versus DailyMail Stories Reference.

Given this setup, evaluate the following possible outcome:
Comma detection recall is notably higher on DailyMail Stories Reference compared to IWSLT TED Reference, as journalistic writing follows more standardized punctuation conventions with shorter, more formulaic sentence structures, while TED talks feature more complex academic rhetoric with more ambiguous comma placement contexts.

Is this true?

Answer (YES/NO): YES